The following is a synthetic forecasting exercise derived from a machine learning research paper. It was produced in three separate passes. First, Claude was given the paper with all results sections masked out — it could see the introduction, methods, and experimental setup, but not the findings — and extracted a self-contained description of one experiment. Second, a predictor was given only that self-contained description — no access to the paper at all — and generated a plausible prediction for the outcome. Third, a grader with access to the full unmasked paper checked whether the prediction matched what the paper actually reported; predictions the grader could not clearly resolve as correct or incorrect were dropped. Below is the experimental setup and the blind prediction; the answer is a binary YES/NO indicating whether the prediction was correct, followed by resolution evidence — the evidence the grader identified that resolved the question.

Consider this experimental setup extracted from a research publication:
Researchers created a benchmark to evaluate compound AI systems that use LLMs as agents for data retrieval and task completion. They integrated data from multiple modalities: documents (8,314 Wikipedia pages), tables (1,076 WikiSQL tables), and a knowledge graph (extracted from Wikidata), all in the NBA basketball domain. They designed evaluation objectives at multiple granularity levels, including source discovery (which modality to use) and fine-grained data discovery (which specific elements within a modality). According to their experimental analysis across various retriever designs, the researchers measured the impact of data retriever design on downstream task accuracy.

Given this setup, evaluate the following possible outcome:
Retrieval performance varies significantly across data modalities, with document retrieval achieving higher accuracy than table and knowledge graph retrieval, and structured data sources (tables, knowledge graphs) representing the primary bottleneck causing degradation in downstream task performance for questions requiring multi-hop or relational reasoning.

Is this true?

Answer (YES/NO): NO